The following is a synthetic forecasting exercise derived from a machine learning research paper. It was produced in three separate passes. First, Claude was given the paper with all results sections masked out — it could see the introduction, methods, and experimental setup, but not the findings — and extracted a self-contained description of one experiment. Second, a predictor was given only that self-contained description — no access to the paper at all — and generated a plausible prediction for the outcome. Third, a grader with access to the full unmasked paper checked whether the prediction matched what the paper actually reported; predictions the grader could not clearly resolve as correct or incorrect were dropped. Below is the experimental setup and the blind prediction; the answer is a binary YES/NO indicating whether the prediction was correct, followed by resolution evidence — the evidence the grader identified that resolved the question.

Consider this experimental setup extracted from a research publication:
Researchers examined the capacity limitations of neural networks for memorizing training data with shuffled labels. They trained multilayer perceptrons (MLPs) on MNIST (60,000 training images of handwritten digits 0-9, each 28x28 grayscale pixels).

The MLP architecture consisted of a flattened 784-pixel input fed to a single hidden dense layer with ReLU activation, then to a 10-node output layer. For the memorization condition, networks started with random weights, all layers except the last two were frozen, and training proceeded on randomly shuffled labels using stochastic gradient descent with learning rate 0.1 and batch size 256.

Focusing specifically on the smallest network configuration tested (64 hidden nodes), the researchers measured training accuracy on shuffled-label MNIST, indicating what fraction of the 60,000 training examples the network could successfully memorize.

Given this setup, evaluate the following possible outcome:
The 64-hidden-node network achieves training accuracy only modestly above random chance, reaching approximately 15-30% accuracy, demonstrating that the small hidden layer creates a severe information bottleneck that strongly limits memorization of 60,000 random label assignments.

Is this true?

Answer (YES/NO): NO